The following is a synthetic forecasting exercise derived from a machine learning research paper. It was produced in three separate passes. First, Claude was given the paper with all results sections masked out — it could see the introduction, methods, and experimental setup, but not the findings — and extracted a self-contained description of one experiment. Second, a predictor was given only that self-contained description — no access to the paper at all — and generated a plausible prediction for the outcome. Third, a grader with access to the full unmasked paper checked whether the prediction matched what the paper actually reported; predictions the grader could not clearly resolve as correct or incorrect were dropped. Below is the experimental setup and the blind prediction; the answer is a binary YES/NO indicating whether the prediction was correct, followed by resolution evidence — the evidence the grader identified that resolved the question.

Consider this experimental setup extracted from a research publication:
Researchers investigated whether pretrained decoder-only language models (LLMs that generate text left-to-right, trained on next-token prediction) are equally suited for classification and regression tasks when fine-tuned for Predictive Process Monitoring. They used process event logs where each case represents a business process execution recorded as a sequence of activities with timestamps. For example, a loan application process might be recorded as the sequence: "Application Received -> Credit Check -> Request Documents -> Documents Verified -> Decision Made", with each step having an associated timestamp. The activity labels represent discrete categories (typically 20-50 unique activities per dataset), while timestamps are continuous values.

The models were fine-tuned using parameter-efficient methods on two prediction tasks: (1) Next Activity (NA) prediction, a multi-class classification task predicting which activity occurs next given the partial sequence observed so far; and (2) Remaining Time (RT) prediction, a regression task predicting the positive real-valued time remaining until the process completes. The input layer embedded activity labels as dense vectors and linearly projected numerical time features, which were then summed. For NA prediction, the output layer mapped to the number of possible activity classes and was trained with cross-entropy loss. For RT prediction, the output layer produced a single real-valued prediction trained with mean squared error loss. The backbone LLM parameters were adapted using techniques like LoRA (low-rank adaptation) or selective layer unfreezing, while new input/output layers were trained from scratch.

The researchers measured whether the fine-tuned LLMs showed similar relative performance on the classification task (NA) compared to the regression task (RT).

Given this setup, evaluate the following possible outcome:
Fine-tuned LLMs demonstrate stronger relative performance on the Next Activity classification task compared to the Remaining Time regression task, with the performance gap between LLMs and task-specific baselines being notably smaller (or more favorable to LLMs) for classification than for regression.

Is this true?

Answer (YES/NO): NO